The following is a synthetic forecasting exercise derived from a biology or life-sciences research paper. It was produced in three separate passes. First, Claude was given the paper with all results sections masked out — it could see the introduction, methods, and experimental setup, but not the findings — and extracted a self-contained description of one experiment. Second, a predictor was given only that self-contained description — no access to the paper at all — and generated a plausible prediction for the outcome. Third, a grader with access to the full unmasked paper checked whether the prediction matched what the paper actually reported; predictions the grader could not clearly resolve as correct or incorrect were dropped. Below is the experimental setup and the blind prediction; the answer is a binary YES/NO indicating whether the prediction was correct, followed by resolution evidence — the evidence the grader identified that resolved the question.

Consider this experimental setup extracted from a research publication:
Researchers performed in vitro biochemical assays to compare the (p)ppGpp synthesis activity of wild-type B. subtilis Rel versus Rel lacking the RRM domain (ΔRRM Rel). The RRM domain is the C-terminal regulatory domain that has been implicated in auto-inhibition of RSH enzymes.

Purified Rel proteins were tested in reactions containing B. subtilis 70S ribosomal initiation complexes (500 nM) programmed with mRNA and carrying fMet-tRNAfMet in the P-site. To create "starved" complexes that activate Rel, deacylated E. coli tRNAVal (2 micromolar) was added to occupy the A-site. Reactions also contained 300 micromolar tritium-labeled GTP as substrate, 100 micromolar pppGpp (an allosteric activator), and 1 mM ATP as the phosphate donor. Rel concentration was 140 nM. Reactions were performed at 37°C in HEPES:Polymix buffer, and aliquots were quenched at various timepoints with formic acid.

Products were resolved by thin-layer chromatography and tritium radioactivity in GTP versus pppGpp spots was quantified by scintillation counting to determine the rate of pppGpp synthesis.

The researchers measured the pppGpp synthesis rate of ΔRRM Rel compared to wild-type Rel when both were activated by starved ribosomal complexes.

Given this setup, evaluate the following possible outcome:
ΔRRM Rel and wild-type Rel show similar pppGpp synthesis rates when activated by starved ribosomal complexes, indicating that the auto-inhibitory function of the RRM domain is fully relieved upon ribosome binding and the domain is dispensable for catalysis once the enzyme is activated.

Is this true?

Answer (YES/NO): YES